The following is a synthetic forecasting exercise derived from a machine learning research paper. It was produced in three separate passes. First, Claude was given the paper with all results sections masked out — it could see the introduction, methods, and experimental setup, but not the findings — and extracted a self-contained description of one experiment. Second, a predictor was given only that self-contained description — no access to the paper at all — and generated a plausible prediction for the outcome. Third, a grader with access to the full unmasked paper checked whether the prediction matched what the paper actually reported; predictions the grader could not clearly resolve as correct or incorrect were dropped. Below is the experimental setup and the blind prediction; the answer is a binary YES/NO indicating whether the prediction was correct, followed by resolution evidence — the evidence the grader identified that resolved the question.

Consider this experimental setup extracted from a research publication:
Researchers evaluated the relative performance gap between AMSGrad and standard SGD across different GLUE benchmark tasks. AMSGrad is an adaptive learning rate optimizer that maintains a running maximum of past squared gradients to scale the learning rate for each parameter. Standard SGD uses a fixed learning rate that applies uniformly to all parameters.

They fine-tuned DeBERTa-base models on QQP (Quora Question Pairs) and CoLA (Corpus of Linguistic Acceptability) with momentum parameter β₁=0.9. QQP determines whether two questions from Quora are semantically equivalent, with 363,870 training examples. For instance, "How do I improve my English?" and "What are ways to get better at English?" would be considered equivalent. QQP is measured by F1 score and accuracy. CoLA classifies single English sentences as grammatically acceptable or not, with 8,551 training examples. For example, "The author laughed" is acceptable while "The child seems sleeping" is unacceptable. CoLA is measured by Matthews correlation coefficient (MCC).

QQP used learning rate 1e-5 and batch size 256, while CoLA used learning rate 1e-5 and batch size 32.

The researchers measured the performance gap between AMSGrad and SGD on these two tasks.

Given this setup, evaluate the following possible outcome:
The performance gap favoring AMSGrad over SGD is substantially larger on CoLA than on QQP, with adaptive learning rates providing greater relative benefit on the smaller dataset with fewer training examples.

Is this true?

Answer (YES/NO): YES